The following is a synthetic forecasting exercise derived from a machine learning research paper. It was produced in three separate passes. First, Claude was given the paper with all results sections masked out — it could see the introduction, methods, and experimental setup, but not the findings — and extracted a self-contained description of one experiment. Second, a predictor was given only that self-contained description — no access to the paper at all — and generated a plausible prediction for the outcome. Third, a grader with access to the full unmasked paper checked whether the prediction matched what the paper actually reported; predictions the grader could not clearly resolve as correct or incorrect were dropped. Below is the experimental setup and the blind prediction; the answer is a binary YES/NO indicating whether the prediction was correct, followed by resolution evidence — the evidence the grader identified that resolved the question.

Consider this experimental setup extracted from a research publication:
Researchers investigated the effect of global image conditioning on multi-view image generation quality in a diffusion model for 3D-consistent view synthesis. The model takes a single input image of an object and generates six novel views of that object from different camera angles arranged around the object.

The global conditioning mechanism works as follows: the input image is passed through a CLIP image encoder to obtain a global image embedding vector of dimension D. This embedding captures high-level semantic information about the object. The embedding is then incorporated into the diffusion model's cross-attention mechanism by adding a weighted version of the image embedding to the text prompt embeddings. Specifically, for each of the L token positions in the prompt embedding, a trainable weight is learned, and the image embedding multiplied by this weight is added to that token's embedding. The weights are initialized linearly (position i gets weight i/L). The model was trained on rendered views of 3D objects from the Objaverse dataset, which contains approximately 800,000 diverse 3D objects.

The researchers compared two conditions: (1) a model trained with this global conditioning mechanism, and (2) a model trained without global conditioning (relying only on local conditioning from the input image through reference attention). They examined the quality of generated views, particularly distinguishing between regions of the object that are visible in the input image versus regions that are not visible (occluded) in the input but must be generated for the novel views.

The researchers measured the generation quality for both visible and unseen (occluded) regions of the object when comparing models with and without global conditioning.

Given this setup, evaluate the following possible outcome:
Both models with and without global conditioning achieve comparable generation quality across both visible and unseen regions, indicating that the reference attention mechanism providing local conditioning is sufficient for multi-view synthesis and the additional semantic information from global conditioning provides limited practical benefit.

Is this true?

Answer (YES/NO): NO